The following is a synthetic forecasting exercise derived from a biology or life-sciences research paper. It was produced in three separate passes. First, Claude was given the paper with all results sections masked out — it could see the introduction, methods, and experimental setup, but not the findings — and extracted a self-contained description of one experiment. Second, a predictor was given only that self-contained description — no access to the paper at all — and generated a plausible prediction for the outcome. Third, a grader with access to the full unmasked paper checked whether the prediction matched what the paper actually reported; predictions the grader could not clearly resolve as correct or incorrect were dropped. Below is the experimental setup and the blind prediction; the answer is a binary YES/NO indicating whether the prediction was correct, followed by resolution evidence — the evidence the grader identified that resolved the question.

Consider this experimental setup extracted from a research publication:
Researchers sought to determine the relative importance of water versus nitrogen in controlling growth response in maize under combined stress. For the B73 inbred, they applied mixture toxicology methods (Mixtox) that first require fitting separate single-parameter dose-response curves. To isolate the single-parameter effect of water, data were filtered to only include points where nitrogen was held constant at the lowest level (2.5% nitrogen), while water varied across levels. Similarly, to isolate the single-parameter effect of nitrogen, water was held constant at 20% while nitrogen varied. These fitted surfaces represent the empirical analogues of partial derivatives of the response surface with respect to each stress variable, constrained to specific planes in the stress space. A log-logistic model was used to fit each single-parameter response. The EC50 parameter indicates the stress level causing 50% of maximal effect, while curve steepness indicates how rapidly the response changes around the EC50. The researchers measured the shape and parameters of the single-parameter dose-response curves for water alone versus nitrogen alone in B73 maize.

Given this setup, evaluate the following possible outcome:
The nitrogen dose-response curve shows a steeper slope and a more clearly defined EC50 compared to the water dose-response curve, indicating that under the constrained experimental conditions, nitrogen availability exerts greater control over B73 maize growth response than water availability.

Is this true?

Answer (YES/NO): NO